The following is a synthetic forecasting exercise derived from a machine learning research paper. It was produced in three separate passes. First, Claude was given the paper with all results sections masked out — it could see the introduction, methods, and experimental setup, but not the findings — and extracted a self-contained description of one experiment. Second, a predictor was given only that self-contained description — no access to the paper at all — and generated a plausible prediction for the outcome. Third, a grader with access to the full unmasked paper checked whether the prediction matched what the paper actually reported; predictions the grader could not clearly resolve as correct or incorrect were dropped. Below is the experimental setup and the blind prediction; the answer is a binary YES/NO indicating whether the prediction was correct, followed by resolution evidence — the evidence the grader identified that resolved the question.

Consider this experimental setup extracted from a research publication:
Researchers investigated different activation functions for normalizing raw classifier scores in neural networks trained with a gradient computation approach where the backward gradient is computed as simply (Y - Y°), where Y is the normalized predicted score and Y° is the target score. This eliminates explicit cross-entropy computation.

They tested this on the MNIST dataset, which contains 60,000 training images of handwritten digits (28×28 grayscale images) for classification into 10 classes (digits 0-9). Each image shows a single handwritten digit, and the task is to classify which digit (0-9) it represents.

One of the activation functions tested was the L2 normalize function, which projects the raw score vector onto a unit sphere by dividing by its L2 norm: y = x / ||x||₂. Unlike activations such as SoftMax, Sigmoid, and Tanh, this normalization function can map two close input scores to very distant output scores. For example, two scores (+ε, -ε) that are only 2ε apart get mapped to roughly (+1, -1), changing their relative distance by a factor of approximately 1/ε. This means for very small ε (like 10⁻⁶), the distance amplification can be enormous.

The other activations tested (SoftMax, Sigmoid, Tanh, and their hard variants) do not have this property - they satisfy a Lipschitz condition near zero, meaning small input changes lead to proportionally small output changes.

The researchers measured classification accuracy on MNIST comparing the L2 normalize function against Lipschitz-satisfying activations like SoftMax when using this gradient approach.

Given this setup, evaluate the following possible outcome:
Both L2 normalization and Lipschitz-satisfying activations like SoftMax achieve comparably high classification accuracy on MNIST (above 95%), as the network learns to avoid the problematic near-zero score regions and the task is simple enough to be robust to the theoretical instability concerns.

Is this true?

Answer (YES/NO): NO